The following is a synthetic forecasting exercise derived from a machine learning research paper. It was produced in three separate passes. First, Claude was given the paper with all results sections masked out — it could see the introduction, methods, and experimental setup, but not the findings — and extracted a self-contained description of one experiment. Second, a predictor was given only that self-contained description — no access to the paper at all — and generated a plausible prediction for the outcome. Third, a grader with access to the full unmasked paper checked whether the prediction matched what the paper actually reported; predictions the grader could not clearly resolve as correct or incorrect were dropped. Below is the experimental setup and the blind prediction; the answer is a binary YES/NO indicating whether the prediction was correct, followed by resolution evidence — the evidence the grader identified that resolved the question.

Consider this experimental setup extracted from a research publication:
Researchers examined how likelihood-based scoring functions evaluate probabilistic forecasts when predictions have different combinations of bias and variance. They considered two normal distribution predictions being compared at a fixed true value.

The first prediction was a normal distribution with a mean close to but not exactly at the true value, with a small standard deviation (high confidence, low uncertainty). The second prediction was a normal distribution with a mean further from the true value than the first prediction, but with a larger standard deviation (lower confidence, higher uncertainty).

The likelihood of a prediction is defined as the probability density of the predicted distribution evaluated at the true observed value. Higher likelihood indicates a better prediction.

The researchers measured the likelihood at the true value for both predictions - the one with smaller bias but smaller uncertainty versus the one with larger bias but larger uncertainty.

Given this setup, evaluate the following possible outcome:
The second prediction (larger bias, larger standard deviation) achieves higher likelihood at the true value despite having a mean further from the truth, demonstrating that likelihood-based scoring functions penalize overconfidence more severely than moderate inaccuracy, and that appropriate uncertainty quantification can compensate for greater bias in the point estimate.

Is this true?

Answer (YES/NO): YES